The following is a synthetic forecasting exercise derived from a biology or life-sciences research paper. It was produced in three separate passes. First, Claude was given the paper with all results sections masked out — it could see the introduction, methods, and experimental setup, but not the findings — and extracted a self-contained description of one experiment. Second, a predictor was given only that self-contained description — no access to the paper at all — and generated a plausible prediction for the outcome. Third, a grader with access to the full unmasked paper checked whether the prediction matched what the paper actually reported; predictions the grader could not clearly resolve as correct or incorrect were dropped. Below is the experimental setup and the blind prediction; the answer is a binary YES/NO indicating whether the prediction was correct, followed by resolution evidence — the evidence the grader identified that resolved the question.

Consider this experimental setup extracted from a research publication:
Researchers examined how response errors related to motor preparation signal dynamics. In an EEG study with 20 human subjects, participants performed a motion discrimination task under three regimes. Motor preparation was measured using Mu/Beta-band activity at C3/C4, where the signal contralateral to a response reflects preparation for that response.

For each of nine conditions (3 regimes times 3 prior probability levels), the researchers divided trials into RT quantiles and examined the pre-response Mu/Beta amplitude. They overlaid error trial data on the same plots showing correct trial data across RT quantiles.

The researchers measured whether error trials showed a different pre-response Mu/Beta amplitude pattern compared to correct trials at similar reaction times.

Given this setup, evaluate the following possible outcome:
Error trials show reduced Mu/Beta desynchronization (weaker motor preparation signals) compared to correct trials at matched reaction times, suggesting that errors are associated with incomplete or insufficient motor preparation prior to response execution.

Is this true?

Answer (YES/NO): NO